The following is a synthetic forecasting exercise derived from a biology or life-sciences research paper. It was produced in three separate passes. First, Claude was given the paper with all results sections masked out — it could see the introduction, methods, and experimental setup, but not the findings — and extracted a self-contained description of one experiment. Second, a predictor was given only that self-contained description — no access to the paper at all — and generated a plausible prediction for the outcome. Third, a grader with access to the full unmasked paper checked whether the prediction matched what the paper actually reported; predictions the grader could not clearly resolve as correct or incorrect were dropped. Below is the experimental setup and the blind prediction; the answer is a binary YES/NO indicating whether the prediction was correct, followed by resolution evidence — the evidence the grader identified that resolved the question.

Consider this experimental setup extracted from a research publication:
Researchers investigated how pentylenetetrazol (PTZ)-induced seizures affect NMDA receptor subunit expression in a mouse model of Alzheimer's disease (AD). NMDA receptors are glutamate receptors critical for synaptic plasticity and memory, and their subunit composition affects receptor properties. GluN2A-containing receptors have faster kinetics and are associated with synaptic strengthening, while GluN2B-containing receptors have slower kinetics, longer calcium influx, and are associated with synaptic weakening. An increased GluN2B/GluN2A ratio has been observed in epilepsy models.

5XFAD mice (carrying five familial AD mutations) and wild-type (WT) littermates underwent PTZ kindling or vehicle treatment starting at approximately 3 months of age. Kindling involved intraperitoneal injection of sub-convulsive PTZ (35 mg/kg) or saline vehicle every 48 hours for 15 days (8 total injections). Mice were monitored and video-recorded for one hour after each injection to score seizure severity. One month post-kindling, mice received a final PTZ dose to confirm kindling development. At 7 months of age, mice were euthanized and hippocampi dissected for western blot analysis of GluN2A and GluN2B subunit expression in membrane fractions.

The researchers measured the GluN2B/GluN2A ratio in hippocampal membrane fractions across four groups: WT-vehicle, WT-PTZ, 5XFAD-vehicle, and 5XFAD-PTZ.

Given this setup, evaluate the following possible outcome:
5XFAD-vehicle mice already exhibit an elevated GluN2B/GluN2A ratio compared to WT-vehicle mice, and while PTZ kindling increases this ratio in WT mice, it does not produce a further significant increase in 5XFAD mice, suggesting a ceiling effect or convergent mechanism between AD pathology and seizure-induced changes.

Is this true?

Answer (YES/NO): NO